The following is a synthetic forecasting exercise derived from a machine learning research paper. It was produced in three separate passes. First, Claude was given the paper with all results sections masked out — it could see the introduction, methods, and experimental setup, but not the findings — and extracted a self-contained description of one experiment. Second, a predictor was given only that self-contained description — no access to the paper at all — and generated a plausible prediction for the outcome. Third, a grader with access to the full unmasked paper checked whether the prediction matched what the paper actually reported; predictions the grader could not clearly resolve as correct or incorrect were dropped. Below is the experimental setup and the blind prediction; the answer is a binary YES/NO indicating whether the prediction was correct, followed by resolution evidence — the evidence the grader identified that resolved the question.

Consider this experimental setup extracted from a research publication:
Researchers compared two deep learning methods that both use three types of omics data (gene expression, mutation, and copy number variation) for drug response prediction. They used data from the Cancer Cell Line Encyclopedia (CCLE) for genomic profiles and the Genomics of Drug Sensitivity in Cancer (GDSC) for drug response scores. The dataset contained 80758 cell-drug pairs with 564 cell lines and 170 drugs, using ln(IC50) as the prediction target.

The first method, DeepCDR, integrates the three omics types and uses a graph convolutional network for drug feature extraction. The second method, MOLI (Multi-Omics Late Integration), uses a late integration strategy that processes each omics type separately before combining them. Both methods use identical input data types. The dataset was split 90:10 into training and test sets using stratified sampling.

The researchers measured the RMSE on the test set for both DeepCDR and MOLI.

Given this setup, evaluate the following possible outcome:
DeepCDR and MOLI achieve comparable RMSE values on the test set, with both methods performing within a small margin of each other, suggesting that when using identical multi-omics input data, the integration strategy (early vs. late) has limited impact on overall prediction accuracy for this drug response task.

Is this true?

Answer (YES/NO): NO